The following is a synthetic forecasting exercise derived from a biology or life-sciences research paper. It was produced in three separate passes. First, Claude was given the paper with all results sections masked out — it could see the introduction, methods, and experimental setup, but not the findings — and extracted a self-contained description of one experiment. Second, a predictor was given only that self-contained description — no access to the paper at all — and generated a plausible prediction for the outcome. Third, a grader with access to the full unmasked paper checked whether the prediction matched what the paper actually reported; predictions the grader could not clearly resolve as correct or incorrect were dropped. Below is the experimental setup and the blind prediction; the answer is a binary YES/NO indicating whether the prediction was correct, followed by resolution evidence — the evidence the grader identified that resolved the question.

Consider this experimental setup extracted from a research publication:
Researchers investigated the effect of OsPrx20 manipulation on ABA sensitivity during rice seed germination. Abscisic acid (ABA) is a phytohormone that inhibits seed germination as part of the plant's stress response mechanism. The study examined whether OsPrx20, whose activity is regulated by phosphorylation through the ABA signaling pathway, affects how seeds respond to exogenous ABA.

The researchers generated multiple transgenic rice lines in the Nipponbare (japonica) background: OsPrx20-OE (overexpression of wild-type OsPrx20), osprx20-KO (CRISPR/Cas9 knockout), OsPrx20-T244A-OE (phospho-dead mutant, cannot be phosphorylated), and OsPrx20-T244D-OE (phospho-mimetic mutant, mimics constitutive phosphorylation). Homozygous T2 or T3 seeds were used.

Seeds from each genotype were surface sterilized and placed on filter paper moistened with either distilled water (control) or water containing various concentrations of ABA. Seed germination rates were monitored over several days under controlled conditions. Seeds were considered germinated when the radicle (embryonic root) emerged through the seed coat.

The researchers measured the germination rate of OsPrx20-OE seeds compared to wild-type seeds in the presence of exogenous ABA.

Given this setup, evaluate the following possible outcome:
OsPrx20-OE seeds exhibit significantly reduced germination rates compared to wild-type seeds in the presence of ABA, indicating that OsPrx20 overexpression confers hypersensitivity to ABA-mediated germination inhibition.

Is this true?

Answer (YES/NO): NO